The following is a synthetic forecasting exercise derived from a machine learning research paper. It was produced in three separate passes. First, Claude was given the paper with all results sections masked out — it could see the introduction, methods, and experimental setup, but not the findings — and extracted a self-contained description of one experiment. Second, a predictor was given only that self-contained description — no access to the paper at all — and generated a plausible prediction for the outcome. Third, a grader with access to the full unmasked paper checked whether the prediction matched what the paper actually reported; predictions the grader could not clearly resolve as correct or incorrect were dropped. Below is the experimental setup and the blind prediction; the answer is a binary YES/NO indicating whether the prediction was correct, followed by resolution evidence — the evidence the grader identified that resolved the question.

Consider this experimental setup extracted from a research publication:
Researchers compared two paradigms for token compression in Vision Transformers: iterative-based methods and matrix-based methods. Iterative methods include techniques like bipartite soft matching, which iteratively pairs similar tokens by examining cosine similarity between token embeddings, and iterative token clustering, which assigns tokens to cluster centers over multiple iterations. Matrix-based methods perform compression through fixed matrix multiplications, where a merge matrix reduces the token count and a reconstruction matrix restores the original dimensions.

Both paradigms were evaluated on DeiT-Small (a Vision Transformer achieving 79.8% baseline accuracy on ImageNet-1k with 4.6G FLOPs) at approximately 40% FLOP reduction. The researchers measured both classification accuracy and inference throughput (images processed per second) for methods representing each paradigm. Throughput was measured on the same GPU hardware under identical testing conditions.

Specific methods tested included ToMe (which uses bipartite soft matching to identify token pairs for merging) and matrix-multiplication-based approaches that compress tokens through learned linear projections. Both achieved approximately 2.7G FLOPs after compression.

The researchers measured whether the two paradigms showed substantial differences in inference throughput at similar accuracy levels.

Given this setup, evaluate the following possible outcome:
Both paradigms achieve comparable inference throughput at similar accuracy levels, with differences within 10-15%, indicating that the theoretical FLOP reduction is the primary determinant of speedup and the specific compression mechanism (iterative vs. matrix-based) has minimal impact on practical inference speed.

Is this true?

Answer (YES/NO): YES